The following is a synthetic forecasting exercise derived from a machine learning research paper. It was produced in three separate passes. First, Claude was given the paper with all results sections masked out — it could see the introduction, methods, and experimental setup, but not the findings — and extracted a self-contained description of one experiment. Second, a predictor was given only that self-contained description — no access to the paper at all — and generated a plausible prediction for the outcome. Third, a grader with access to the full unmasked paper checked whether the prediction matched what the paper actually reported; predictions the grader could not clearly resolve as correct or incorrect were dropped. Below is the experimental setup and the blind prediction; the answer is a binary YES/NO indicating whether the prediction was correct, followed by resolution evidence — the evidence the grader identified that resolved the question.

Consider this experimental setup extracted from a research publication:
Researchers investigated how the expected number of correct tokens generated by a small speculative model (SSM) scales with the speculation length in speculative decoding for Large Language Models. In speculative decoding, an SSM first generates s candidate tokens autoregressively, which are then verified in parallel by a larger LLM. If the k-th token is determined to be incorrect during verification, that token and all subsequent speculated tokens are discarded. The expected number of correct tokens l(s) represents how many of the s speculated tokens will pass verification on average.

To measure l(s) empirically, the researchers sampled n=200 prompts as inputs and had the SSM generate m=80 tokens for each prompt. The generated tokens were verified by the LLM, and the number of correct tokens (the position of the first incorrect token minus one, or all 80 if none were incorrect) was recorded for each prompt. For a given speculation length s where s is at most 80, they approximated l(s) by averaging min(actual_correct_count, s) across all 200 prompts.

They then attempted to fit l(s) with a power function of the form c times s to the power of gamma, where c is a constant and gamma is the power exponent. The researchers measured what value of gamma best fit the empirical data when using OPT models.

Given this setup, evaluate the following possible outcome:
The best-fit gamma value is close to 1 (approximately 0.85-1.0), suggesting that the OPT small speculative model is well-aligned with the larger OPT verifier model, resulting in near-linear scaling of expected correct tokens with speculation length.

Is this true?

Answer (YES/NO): NO